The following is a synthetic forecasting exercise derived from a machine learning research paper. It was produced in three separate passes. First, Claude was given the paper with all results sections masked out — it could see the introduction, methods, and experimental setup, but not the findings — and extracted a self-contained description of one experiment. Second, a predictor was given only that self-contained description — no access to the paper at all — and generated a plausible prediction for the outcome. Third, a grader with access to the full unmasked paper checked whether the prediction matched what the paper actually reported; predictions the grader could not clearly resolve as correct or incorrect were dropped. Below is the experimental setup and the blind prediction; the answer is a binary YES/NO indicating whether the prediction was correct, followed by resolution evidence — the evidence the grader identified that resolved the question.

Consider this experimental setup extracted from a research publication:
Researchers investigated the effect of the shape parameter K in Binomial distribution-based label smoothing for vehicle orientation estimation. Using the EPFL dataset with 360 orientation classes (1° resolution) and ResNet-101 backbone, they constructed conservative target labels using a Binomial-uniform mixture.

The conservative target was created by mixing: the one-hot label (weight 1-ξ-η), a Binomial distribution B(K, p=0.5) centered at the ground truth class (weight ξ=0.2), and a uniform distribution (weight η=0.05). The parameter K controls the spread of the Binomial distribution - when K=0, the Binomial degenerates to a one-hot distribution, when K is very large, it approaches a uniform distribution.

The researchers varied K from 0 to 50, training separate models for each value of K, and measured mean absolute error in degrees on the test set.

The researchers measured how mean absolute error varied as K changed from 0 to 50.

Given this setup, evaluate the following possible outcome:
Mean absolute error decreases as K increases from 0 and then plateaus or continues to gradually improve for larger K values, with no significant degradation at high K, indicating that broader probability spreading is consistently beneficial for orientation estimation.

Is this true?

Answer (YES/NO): NO